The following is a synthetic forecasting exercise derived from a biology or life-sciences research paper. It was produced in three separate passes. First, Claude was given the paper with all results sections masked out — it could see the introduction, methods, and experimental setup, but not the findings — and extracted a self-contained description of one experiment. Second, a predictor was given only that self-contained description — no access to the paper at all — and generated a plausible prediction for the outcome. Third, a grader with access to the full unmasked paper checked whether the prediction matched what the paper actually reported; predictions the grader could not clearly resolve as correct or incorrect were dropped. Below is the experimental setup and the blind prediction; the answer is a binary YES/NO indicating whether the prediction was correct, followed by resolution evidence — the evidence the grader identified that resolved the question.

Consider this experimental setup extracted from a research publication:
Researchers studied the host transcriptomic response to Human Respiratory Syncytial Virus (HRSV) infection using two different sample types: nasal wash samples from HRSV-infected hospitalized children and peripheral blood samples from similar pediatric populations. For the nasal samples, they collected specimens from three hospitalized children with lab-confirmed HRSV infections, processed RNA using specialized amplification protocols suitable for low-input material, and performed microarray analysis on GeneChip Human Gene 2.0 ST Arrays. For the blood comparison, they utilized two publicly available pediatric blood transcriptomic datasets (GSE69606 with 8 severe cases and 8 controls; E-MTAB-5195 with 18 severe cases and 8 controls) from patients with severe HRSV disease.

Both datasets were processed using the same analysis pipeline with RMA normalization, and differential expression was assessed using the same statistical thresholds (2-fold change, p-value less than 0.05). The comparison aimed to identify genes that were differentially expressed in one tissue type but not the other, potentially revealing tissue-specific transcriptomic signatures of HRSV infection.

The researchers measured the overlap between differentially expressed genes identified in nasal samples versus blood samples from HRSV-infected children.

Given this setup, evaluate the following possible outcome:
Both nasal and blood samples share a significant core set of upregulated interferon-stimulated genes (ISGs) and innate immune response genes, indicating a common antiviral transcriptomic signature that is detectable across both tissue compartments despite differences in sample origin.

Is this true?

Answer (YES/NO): NO